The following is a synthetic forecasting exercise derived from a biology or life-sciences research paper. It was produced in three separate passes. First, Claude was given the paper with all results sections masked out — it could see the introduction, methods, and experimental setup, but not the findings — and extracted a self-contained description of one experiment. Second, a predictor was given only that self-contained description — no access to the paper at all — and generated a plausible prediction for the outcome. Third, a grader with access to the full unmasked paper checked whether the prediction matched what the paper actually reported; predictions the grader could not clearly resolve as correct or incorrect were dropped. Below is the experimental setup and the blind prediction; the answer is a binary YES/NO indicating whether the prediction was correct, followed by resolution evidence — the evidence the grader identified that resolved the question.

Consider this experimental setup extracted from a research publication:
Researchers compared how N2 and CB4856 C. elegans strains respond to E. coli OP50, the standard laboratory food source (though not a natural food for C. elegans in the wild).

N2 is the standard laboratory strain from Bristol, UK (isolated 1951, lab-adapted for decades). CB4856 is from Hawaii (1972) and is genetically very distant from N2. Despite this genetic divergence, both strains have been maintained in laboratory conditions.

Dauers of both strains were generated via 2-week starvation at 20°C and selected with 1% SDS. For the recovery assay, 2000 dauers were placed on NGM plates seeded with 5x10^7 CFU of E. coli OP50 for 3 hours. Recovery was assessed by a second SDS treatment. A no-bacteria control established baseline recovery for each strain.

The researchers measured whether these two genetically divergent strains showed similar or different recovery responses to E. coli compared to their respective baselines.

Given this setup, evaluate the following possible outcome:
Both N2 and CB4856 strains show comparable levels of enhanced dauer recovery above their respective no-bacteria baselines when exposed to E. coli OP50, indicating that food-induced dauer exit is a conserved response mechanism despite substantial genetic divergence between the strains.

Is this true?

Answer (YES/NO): YES